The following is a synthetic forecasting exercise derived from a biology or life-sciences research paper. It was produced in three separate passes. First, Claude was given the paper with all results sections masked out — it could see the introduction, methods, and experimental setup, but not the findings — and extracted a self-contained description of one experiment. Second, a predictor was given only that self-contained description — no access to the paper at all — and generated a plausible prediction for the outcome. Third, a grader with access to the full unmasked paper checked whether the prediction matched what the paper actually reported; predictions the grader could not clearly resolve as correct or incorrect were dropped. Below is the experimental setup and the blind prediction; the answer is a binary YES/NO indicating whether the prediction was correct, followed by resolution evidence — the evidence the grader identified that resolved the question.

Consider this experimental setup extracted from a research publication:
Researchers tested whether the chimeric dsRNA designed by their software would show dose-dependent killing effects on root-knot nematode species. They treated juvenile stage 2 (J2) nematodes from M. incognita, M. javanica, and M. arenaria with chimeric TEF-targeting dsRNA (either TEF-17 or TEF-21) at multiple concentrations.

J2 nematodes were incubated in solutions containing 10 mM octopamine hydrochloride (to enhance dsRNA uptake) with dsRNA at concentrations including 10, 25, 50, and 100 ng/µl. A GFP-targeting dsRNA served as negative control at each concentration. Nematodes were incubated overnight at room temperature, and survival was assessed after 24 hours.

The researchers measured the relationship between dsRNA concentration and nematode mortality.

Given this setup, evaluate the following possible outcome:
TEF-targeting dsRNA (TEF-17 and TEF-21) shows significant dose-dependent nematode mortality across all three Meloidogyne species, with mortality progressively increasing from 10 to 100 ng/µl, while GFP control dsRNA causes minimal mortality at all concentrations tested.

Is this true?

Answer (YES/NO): NO